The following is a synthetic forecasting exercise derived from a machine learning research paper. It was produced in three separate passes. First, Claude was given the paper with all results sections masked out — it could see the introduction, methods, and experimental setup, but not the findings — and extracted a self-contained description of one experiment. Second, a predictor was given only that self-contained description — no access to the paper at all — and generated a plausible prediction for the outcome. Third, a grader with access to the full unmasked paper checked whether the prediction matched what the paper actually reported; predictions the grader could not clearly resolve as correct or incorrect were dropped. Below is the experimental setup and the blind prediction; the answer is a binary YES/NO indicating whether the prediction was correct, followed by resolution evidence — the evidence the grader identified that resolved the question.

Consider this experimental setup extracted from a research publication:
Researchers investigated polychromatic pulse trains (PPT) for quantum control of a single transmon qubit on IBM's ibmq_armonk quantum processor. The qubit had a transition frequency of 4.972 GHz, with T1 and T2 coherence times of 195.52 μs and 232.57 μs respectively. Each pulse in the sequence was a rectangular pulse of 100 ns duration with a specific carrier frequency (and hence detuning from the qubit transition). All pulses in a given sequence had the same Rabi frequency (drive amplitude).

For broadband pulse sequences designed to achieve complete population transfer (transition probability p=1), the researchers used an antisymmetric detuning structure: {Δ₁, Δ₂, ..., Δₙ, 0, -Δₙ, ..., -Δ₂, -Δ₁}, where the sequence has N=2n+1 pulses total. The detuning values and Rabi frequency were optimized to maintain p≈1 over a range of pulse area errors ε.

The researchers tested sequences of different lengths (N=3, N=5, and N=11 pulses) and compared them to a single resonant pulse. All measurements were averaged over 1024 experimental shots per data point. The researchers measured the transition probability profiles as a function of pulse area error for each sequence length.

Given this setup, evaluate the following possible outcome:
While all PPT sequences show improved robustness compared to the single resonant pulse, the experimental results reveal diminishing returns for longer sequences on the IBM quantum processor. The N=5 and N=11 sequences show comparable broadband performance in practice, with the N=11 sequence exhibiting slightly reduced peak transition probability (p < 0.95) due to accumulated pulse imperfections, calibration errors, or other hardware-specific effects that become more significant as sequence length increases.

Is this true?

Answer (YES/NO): NO